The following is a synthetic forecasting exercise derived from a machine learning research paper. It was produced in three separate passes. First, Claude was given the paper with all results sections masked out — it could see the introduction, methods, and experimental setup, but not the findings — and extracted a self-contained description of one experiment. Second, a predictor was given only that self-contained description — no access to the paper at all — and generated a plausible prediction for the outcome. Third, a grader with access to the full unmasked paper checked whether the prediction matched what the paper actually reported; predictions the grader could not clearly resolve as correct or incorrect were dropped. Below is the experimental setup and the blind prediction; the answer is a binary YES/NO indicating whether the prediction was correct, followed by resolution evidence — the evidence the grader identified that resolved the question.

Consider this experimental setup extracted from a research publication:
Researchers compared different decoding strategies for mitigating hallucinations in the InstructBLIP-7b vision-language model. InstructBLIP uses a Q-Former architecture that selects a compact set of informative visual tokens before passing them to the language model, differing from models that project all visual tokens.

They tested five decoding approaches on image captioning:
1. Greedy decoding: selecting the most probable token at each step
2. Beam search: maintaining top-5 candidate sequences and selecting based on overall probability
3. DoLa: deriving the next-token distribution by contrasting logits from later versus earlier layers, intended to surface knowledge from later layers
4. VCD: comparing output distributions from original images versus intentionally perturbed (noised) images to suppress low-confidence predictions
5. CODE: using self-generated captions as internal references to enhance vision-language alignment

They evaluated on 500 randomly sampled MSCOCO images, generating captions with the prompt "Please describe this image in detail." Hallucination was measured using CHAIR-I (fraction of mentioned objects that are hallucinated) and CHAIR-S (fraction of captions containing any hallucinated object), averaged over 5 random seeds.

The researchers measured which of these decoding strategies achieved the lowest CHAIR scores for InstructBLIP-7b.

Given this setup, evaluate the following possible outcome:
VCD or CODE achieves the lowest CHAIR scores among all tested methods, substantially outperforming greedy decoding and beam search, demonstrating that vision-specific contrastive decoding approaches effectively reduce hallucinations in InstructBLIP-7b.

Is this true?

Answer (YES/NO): NO